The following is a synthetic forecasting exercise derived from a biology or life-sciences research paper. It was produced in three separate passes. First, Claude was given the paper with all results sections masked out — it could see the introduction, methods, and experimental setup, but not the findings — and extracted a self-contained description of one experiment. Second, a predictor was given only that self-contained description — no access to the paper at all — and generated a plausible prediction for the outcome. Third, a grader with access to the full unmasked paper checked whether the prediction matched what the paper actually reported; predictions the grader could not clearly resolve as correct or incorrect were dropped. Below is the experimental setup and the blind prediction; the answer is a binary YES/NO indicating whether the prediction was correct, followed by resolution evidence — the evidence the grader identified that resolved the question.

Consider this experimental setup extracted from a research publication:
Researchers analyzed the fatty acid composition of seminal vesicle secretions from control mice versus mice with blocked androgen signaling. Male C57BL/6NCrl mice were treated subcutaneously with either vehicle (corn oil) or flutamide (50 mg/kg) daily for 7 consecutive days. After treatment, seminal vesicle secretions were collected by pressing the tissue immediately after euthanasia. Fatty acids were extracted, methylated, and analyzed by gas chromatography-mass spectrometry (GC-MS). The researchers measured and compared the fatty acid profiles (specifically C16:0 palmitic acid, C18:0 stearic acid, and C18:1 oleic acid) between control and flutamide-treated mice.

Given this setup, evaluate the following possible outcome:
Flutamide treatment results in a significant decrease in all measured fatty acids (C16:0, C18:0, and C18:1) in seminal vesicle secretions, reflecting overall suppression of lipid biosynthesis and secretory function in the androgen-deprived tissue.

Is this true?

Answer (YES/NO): NO